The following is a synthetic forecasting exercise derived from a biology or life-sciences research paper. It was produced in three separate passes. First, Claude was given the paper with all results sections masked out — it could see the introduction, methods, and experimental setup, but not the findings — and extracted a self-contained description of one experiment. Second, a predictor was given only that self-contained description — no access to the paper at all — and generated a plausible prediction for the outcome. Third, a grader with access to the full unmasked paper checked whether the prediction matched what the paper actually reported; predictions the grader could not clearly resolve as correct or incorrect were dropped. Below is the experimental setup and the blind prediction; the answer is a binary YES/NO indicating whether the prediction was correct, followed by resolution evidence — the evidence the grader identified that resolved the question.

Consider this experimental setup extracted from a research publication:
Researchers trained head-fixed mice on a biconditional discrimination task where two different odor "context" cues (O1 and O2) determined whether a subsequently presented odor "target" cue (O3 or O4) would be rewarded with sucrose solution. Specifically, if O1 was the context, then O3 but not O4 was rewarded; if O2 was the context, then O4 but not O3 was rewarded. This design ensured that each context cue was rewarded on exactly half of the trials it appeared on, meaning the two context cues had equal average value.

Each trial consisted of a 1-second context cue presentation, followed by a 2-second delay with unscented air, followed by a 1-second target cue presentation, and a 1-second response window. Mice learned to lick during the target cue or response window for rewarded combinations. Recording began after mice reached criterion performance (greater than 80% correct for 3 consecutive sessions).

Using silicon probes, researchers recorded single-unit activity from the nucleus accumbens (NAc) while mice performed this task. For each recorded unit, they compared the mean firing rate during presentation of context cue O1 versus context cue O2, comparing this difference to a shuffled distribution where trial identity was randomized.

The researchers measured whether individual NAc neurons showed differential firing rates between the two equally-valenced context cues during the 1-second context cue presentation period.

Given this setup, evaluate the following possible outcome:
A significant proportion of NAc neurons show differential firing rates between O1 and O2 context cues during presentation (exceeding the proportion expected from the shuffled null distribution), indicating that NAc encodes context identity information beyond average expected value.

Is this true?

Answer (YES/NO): YES